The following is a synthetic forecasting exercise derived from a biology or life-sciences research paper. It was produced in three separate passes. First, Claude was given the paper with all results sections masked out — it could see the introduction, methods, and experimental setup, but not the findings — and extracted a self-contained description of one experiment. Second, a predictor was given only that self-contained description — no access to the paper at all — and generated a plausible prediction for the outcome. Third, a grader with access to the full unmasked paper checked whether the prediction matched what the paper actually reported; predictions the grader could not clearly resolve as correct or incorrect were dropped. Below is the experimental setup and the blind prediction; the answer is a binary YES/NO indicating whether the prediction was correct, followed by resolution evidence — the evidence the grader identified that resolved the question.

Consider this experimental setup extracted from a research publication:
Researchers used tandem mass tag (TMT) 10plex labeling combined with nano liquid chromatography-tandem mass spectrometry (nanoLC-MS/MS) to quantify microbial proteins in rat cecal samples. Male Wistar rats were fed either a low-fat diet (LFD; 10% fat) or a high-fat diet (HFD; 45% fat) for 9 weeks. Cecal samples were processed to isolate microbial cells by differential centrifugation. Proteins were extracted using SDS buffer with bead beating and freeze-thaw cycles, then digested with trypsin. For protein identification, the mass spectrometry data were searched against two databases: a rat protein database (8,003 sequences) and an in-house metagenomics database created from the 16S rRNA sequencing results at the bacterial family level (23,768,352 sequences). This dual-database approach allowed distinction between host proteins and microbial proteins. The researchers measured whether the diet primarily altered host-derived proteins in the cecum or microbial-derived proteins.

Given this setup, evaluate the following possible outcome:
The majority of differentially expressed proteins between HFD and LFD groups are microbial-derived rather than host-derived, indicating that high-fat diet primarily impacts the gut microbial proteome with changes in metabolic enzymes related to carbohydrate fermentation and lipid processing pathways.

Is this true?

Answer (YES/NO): NO